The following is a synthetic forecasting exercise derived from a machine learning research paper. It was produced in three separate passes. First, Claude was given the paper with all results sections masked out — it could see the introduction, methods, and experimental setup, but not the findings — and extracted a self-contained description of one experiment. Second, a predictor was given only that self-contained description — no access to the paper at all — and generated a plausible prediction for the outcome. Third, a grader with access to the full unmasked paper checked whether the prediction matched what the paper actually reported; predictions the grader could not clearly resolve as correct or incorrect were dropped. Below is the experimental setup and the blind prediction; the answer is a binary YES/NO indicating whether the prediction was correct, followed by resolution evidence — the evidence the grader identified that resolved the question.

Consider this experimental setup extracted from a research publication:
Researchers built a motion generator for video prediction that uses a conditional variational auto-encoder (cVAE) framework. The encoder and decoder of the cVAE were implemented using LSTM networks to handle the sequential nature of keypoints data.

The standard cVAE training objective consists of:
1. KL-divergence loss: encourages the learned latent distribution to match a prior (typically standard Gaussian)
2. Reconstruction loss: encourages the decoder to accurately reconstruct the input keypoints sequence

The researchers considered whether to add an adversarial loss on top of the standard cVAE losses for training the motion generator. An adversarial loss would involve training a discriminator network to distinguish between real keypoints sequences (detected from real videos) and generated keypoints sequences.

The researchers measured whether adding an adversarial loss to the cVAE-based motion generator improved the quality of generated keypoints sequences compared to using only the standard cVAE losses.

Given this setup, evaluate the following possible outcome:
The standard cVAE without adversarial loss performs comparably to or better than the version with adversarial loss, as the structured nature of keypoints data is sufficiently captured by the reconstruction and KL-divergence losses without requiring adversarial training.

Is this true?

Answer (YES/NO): NO